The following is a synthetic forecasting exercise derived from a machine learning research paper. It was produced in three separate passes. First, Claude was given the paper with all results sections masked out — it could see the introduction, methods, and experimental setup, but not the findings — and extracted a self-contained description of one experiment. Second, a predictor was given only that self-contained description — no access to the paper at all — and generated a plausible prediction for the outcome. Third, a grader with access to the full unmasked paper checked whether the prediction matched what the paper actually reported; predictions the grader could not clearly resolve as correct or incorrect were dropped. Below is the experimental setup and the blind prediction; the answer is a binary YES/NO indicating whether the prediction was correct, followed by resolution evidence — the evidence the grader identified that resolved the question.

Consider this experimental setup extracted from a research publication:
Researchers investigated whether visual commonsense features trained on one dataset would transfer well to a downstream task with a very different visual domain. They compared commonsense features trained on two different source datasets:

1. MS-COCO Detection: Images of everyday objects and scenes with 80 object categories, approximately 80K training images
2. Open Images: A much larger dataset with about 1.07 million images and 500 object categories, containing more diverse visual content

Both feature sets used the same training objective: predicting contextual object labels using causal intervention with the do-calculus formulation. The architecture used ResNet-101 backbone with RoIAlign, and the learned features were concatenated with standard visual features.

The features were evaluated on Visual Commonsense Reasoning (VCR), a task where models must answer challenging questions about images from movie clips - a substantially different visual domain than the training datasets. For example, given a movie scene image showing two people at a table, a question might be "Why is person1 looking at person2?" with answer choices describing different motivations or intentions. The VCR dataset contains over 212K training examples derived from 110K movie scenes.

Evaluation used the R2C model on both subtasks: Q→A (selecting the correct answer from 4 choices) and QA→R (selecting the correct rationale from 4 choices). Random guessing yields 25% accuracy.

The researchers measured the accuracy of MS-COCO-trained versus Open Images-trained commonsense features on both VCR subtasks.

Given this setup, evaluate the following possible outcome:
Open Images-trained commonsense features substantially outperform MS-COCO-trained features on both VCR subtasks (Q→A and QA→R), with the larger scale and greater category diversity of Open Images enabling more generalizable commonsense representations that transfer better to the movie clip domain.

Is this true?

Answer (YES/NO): NO